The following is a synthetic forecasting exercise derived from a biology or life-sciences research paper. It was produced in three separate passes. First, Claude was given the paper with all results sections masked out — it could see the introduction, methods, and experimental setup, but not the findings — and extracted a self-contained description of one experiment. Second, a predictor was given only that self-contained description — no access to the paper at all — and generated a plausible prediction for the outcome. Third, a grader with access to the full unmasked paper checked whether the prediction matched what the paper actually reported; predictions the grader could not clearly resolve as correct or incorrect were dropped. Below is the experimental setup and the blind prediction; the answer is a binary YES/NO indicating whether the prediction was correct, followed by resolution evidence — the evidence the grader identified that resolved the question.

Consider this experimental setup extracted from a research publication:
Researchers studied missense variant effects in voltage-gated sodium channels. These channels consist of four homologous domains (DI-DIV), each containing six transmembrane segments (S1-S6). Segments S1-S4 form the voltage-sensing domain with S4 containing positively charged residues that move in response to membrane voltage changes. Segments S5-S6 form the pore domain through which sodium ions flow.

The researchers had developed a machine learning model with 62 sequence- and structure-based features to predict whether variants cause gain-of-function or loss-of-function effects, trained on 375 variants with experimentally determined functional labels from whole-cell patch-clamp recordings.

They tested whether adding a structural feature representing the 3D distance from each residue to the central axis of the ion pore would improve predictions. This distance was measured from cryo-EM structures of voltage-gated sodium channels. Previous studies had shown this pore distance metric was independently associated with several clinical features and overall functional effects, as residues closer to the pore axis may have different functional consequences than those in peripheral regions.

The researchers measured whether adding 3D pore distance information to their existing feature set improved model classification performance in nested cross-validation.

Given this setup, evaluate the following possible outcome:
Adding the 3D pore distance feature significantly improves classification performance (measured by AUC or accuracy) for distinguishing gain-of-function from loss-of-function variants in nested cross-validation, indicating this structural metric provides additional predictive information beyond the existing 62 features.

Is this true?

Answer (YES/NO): NO